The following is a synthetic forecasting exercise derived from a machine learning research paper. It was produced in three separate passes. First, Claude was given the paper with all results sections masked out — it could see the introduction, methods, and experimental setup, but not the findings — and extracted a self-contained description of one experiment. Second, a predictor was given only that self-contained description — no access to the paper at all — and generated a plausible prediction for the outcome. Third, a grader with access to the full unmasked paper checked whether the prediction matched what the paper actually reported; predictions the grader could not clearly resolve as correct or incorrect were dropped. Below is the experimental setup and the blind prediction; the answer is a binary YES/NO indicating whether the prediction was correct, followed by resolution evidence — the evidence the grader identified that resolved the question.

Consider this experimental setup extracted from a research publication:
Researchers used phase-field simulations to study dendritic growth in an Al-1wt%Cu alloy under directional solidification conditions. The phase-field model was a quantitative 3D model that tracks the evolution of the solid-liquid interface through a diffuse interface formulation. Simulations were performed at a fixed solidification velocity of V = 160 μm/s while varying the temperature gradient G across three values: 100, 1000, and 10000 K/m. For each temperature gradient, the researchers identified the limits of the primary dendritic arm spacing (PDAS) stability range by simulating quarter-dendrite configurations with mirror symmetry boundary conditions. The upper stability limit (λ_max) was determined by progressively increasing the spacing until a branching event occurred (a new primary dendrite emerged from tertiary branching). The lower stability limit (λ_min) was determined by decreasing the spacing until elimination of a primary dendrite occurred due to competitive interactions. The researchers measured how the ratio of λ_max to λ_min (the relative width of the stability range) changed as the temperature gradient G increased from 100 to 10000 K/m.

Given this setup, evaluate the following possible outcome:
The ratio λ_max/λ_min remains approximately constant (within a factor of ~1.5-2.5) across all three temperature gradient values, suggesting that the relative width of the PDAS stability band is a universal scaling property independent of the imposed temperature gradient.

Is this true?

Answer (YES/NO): NO